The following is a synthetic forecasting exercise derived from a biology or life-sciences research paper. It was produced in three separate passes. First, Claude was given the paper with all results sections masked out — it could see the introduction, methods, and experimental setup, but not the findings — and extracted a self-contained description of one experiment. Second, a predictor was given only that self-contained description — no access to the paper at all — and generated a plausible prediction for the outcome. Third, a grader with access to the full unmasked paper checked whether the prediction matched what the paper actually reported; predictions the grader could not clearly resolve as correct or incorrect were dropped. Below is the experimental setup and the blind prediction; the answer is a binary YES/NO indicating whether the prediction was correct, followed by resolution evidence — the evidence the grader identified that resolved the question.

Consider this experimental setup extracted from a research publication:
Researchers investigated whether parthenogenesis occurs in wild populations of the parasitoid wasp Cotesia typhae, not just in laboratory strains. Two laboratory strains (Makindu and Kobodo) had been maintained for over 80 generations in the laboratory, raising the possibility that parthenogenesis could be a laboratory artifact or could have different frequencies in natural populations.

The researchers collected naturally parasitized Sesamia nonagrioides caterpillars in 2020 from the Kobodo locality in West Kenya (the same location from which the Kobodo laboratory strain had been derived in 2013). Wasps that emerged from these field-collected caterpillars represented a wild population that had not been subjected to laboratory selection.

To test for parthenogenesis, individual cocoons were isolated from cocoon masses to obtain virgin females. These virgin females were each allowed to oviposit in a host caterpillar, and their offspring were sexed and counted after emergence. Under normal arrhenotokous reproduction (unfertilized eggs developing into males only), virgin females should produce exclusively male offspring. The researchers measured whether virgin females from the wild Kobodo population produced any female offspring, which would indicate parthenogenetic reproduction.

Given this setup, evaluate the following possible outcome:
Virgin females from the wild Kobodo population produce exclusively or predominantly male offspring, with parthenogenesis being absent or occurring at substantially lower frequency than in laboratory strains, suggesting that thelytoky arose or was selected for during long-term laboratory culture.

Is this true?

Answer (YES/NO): NO